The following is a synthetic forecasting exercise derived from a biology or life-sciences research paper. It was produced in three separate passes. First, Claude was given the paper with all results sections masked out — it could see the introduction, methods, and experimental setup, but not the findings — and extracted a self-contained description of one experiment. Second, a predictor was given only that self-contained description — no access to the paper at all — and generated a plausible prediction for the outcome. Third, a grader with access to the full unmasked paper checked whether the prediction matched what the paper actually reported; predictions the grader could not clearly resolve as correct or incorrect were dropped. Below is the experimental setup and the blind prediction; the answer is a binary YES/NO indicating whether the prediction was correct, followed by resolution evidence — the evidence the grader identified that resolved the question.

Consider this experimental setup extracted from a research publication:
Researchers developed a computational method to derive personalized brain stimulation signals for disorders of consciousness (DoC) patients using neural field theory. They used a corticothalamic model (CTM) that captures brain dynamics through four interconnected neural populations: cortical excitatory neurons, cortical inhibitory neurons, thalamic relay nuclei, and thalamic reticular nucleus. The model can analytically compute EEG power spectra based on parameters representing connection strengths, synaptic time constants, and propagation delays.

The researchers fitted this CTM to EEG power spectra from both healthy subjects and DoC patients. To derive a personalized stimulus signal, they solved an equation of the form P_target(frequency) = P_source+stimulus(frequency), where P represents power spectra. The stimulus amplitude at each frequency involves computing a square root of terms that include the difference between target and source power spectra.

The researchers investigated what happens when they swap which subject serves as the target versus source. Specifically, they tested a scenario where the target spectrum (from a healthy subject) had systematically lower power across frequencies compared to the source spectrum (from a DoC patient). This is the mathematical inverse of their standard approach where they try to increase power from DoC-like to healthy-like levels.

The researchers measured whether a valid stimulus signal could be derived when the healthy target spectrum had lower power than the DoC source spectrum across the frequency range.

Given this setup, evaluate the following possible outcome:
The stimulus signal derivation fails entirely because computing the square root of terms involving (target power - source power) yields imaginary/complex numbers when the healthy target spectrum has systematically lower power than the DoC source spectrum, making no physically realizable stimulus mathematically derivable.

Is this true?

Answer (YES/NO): NO